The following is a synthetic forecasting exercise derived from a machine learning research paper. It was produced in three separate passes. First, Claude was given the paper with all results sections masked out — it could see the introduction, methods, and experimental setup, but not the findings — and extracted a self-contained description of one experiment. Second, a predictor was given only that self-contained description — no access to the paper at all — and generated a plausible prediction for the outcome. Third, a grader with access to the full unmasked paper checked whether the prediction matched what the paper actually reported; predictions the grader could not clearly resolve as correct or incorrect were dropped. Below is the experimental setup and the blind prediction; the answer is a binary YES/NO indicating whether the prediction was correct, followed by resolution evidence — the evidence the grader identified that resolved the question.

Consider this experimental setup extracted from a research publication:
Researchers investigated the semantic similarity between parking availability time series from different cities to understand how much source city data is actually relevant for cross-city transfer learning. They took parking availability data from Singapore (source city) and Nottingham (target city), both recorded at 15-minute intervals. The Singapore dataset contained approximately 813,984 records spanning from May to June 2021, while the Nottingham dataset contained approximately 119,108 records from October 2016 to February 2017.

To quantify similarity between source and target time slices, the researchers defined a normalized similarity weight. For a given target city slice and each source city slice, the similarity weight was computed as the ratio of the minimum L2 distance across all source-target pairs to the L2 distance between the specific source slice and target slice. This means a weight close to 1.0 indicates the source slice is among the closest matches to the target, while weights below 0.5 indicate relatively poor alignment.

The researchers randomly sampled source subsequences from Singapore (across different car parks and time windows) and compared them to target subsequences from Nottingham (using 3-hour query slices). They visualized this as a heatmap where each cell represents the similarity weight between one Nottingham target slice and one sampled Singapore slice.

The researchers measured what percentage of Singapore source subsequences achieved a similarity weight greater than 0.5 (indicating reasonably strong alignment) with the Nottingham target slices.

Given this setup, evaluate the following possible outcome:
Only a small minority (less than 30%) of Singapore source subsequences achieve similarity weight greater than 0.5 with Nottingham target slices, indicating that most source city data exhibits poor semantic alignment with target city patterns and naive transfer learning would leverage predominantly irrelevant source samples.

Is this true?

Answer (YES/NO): YES